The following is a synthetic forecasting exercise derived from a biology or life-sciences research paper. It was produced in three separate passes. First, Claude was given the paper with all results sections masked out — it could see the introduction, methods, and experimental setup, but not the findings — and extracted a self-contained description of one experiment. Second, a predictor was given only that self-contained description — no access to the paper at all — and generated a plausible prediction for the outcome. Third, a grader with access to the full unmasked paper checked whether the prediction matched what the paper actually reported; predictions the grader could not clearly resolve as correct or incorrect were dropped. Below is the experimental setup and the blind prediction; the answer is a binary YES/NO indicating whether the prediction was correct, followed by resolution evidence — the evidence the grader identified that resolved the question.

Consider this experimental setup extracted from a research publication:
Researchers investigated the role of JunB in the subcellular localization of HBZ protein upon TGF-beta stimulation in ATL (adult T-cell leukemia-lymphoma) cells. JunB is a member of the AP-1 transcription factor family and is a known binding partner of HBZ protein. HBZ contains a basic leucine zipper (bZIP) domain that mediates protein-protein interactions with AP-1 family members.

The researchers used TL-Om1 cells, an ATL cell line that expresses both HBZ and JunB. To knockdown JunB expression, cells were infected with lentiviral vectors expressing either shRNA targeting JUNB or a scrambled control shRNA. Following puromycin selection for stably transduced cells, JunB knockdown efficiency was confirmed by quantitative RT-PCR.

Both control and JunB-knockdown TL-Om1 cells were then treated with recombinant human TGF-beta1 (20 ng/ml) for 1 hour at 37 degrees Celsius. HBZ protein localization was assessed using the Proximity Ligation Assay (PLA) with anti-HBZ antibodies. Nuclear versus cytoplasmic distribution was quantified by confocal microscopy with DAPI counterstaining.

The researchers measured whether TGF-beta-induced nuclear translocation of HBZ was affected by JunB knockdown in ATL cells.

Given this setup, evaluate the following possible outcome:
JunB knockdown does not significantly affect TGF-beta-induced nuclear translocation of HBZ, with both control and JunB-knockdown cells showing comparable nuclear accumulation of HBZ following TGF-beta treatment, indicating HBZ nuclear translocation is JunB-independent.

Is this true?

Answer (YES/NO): NO